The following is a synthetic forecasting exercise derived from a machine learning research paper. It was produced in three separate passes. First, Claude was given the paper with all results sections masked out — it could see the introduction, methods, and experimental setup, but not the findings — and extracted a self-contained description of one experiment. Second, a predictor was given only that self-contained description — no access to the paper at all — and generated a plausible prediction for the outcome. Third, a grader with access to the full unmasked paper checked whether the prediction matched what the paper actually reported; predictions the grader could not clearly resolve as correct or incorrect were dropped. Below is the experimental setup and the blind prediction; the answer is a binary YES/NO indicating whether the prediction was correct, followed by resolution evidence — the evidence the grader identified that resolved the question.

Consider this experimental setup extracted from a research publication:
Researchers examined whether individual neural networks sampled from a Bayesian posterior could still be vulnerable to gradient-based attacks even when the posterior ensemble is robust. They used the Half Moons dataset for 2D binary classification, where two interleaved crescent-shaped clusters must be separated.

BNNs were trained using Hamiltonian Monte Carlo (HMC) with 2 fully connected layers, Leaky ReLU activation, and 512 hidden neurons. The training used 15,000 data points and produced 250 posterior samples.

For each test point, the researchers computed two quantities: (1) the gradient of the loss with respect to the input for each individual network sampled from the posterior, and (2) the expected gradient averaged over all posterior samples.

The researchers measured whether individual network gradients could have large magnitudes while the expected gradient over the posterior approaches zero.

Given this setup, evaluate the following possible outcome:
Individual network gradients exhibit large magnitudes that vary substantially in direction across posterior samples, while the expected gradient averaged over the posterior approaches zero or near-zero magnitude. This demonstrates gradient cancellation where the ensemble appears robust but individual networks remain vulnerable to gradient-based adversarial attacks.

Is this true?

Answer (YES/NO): YES